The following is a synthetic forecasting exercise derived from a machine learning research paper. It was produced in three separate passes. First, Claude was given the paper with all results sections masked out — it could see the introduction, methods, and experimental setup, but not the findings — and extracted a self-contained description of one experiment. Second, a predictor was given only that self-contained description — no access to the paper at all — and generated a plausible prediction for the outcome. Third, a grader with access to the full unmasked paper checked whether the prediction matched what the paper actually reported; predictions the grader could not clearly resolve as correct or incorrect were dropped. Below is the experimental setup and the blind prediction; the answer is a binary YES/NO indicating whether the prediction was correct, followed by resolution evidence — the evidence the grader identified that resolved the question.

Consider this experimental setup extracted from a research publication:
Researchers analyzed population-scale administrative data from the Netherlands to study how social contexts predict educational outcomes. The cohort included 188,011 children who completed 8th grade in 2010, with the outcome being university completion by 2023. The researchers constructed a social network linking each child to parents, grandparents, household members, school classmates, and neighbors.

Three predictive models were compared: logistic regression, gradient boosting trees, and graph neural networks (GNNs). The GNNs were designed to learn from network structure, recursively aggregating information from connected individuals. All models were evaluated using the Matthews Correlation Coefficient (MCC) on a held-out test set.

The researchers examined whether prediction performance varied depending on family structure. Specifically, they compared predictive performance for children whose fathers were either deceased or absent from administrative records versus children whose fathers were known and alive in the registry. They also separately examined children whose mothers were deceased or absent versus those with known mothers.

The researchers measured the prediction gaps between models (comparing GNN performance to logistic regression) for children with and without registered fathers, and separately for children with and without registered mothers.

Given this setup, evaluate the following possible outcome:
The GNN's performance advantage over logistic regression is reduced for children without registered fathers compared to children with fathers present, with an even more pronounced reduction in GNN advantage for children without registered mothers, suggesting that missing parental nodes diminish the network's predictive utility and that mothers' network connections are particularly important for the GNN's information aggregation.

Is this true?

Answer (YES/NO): NO